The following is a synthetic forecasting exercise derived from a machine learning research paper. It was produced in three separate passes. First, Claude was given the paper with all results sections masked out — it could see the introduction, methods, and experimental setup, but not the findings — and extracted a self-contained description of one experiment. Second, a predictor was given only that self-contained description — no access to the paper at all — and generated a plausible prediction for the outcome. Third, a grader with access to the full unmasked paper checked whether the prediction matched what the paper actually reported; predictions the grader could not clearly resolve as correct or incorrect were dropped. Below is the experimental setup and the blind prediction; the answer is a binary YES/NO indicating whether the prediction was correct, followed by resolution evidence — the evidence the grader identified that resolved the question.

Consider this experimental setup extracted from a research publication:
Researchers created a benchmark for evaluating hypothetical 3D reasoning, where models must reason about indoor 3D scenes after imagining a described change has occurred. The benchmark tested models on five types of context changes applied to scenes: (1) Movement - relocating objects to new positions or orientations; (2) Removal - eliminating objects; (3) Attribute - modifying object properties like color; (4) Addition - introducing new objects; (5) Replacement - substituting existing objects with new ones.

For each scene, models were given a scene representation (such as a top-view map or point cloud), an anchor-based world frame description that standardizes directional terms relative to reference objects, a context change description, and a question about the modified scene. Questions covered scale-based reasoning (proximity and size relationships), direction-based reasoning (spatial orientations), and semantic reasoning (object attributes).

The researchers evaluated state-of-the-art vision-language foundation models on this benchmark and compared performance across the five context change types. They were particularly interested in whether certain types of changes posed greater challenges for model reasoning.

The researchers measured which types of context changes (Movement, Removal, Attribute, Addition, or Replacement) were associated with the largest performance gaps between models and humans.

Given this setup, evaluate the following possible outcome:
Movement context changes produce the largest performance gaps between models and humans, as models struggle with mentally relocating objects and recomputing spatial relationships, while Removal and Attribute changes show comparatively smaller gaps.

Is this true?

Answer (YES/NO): YES